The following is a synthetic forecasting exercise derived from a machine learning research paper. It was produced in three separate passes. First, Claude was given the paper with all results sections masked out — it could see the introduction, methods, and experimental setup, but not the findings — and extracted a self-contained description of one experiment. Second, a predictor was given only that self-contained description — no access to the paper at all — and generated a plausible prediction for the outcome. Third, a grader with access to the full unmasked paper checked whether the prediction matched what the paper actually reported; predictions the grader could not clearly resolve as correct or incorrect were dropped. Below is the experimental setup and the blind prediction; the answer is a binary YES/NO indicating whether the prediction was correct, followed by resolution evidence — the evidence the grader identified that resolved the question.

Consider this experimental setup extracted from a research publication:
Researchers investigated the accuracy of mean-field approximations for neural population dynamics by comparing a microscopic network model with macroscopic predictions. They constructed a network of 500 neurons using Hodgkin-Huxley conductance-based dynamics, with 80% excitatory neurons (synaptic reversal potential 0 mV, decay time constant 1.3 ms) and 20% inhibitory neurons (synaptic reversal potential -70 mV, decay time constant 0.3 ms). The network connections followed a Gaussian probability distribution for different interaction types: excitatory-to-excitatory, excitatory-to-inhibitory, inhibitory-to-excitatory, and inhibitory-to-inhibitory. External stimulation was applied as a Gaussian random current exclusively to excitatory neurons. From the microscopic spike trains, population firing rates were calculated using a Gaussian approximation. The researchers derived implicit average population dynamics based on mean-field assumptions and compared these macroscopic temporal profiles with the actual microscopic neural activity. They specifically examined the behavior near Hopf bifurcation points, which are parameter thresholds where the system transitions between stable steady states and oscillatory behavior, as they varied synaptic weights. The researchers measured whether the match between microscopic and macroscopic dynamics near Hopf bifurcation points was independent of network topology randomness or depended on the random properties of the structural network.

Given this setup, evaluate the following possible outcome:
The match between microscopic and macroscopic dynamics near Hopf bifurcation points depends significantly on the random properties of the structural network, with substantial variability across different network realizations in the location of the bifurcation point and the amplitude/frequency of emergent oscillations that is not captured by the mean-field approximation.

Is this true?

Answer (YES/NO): YES